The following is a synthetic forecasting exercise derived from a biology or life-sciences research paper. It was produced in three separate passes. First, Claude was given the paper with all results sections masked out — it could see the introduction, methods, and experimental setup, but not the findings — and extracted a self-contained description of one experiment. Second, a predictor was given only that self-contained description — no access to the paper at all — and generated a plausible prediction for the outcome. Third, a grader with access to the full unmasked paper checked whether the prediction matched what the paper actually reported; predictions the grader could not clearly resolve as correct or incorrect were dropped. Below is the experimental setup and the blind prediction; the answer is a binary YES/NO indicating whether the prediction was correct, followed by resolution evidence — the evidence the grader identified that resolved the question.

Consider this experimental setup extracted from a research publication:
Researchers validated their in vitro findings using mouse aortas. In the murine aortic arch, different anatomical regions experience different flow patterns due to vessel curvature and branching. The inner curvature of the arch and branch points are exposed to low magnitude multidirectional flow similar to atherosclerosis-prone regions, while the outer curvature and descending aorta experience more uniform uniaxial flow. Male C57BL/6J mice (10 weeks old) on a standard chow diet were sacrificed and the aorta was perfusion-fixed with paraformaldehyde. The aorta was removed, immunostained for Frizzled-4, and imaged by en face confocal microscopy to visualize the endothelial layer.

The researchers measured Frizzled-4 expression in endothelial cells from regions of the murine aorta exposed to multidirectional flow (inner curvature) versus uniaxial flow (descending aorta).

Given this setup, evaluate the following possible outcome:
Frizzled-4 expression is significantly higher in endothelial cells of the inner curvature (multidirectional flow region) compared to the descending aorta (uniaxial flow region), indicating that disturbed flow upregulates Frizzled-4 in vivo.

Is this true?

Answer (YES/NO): YES